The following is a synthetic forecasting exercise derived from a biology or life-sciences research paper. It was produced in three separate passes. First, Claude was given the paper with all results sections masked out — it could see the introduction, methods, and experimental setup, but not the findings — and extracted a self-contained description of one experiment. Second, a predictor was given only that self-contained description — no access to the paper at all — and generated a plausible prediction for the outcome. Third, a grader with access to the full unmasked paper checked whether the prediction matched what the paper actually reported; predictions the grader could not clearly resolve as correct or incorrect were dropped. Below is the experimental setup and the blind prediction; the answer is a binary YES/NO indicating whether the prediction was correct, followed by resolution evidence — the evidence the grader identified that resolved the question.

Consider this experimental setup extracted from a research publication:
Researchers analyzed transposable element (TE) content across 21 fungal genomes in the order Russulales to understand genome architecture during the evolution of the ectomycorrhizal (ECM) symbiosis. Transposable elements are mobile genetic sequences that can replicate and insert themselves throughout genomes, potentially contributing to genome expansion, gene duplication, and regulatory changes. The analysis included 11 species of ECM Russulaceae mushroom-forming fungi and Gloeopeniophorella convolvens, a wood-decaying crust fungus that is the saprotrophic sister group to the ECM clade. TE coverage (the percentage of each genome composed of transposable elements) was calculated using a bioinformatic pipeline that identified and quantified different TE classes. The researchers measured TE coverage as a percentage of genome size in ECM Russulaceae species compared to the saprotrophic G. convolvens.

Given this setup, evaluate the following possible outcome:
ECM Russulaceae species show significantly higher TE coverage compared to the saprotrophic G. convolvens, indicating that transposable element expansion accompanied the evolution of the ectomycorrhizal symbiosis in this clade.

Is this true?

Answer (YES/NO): YES